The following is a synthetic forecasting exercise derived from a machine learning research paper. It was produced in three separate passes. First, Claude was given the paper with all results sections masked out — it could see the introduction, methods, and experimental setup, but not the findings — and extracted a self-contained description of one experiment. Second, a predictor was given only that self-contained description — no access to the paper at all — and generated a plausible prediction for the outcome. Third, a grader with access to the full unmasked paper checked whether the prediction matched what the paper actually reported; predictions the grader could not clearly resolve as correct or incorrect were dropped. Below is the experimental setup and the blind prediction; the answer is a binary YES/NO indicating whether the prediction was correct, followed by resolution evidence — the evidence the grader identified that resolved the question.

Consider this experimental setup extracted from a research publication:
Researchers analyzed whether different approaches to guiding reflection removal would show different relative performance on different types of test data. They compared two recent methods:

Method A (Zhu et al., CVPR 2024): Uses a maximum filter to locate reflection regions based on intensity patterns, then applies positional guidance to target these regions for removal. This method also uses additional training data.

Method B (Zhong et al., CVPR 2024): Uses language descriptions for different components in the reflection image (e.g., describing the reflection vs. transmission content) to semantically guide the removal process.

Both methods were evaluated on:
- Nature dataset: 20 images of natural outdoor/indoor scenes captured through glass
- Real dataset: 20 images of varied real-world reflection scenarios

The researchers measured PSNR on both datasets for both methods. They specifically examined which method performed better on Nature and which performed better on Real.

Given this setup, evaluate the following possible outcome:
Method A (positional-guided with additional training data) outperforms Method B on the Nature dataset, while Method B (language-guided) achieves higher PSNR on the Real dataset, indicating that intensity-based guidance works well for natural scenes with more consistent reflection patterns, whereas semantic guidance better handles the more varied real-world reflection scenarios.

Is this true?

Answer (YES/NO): YES